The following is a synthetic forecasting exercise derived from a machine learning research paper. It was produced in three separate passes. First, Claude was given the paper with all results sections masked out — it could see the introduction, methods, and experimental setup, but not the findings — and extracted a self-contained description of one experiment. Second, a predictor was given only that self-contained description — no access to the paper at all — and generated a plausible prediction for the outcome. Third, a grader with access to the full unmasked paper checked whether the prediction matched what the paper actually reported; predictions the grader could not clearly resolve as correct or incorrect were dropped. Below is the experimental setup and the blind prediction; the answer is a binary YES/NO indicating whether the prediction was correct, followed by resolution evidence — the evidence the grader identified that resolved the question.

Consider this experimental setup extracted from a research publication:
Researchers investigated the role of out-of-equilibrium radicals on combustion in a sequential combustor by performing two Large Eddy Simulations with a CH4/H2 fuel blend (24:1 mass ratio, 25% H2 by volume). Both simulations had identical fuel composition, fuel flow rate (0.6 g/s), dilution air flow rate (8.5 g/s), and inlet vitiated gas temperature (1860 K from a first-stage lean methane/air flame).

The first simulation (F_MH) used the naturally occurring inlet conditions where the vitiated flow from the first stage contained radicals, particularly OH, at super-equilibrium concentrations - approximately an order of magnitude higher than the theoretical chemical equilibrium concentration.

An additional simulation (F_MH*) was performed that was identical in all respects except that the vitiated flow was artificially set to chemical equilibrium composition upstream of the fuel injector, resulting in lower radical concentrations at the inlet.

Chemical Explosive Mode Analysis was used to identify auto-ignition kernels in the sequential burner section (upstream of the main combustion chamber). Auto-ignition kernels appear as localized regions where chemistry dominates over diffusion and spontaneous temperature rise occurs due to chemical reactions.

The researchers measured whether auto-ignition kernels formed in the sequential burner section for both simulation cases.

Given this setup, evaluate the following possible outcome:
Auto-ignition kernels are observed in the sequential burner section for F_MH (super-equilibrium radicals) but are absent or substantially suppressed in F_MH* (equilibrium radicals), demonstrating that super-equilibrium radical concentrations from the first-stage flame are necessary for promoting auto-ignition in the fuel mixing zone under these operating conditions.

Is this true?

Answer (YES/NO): NO